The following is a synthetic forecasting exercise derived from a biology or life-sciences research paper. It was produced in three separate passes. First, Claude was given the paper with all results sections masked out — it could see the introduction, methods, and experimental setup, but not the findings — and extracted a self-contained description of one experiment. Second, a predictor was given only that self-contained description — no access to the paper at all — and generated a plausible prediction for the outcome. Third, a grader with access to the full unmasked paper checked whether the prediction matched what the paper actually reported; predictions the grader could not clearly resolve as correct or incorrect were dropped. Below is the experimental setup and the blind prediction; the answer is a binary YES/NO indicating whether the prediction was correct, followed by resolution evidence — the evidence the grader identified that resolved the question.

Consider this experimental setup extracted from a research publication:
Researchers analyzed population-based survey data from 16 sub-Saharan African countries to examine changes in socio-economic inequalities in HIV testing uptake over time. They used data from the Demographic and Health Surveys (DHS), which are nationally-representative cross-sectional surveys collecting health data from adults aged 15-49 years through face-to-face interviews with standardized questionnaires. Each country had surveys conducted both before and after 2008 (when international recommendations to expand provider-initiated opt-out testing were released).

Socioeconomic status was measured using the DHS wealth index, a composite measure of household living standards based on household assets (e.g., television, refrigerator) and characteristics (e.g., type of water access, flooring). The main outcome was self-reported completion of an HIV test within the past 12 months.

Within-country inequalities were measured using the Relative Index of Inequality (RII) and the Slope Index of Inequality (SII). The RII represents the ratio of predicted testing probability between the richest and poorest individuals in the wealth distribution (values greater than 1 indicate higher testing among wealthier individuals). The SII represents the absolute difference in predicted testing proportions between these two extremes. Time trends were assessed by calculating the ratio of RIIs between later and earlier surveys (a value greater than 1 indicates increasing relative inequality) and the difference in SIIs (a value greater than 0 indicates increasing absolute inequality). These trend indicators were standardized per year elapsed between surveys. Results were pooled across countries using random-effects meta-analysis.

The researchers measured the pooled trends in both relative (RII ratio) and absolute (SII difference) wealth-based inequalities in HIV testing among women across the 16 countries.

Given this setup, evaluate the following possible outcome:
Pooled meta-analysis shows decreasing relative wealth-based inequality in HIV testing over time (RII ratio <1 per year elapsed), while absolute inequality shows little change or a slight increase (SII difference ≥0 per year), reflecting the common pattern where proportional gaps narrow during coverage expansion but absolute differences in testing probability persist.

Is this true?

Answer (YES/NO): YES